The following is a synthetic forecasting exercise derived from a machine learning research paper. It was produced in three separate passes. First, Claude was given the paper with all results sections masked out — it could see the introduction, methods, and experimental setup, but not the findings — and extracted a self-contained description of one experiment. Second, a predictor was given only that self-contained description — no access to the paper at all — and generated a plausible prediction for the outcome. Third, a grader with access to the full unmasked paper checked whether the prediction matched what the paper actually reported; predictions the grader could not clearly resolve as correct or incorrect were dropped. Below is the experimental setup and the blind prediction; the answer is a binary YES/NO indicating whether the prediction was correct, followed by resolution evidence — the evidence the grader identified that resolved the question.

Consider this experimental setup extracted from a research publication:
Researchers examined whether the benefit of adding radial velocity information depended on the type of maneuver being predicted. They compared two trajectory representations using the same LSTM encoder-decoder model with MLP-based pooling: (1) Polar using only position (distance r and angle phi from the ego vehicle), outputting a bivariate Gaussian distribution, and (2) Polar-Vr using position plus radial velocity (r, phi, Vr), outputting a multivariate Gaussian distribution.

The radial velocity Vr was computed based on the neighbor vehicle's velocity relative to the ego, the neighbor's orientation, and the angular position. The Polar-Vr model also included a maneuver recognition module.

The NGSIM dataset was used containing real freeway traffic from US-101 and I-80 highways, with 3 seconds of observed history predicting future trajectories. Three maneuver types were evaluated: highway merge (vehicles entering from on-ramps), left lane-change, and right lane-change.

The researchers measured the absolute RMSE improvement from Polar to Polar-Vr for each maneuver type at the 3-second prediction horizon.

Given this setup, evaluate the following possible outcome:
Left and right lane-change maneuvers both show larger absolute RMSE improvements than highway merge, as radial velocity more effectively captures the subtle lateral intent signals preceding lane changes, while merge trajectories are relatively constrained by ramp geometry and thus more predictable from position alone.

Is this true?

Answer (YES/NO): YES